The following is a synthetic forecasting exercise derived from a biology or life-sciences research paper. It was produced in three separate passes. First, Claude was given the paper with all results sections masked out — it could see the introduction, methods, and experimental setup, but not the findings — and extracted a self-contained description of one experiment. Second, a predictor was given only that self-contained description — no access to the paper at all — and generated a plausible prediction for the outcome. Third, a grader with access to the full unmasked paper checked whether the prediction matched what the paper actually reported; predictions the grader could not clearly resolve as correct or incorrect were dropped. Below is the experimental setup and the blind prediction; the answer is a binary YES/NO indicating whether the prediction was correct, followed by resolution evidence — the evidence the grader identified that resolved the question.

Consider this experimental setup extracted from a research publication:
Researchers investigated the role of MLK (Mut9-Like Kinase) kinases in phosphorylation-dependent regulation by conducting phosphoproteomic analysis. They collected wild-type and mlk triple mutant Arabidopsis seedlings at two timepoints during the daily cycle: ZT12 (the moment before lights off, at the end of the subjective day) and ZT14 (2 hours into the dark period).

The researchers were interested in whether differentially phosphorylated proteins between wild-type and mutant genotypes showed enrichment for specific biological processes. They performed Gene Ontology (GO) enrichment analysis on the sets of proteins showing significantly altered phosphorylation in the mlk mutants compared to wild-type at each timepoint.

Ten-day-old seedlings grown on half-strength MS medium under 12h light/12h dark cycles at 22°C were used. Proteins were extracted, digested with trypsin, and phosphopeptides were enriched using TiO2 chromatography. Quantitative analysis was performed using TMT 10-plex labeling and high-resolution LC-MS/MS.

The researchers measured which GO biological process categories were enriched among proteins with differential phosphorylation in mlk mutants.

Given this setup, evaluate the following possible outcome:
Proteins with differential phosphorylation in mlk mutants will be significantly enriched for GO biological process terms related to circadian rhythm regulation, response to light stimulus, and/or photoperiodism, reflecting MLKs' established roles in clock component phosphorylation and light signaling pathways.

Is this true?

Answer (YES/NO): YES